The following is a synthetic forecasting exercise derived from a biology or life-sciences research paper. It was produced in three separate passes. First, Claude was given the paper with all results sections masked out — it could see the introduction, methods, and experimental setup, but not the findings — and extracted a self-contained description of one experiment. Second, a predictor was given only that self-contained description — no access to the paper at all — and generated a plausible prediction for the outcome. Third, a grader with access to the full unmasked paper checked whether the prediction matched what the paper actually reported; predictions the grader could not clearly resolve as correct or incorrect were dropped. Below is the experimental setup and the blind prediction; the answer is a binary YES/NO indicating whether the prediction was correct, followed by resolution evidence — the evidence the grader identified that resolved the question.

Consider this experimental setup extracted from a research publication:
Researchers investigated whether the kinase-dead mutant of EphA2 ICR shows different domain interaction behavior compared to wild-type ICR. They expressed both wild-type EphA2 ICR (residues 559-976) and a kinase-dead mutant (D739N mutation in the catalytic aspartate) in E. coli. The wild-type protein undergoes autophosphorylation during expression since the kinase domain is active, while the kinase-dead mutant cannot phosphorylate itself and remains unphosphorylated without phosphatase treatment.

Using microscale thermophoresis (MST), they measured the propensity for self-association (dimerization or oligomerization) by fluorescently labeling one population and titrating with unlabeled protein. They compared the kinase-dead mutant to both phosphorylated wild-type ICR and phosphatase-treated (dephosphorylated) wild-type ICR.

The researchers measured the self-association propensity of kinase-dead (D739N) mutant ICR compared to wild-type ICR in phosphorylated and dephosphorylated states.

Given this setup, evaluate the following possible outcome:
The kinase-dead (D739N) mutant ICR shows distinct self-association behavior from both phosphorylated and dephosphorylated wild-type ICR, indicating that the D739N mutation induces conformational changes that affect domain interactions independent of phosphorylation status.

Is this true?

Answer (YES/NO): NO